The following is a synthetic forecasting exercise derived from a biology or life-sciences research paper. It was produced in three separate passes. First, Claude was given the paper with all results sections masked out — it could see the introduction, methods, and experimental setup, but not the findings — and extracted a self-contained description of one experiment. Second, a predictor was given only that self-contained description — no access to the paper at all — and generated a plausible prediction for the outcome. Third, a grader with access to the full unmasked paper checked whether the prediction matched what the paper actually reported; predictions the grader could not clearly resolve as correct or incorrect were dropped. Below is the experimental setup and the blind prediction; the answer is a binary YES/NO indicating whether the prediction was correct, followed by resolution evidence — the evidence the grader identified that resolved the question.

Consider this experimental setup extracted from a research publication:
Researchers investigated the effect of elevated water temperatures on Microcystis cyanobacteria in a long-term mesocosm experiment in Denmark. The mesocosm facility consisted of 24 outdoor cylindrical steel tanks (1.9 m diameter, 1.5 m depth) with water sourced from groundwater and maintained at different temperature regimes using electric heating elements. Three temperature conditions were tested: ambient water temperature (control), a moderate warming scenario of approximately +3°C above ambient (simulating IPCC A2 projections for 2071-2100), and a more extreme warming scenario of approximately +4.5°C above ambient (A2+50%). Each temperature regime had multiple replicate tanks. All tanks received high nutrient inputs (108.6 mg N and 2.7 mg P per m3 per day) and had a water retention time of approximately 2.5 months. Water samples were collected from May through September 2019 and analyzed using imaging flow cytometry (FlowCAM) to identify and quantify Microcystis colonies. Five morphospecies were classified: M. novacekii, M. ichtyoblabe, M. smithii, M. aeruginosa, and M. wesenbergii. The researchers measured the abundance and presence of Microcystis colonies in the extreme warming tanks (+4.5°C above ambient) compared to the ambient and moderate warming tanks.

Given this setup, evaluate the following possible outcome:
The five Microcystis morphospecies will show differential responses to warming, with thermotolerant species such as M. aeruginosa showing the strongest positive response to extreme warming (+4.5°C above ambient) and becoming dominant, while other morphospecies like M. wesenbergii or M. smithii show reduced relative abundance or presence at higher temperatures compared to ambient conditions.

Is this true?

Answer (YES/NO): NO